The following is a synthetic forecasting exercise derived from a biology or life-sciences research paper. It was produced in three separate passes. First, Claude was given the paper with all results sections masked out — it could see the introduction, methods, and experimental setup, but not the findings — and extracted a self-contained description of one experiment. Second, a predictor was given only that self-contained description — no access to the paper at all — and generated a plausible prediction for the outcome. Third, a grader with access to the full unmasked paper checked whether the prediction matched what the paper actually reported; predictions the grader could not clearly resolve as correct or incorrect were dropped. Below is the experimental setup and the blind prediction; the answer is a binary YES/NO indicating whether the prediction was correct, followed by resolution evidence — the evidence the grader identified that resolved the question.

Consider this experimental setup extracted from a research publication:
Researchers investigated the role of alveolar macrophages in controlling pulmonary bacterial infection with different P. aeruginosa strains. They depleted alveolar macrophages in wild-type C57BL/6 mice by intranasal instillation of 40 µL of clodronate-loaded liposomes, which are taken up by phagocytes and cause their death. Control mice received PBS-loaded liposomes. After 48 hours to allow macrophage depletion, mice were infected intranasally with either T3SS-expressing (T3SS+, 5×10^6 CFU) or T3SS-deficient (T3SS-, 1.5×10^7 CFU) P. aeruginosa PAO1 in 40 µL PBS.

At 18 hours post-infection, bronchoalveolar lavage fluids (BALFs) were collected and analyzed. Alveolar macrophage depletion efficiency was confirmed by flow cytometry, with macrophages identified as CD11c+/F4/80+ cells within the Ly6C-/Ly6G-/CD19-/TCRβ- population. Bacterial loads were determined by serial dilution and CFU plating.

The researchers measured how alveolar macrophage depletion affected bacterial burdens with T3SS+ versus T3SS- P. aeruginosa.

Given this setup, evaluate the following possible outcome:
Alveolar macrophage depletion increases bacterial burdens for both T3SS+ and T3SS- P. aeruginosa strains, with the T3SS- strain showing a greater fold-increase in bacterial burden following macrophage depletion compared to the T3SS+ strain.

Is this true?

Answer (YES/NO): NO